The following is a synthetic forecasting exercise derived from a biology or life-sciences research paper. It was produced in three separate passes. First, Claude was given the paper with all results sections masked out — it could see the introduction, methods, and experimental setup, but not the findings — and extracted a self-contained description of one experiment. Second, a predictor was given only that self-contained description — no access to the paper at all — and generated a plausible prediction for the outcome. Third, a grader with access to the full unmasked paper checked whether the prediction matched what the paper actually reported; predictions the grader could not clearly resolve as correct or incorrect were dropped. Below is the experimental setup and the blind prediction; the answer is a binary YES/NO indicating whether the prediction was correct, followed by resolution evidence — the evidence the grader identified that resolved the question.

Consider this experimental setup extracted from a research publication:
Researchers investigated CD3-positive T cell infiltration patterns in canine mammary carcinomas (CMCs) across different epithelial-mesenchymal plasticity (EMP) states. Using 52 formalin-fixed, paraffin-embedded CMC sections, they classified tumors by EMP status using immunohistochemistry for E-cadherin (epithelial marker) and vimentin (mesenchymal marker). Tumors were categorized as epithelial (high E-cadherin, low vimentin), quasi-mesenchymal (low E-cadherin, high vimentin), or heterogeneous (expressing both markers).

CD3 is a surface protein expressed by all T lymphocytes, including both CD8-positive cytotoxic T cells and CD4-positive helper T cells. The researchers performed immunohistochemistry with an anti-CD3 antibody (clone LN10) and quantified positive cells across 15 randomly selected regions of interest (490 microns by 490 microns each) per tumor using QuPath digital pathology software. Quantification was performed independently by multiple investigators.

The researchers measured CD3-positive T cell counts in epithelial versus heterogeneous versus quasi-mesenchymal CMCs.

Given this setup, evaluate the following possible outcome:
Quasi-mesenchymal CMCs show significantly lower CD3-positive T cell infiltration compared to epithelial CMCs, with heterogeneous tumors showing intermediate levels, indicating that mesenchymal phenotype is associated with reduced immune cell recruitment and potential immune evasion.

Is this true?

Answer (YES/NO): NO